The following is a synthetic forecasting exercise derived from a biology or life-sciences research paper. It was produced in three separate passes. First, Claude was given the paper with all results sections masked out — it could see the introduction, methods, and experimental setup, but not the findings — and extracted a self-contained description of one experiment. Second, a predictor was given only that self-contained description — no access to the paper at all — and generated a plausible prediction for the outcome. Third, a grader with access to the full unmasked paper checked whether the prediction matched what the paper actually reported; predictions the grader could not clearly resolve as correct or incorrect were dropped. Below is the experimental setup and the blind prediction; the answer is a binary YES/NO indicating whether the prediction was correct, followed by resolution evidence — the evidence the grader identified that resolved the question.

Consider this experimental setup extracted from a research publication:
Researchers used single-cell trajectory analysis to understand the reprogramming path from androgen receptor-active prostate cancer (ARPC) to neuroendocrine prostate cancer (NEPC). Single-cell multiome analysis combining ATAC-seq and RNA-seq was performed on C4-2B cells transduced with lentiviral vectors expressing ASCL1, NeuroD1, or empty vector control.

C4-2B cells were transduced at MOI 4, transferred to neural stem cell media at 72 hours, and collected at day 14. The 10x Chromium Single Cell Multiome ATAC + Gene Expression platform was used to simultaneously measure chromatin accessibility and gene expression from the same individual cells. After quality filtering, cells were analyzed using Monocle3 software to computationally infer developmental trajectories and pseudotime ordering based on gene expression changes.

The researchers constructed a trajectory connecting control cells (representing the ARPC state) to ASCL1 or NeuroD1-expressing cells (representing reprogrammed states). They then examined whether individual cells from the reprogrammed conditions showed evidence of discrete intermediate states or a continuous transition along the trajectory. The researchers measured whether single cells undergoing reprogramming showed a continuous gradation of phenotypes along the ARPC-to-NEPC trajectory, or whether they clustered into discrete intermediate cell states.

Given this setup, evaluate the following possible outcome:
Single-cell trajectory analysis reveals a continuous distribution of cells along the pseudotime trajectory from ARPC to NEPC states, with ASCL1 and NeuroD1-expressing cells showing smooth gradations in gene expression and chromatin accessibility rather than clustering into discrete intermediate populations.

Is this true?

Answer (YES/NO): NO